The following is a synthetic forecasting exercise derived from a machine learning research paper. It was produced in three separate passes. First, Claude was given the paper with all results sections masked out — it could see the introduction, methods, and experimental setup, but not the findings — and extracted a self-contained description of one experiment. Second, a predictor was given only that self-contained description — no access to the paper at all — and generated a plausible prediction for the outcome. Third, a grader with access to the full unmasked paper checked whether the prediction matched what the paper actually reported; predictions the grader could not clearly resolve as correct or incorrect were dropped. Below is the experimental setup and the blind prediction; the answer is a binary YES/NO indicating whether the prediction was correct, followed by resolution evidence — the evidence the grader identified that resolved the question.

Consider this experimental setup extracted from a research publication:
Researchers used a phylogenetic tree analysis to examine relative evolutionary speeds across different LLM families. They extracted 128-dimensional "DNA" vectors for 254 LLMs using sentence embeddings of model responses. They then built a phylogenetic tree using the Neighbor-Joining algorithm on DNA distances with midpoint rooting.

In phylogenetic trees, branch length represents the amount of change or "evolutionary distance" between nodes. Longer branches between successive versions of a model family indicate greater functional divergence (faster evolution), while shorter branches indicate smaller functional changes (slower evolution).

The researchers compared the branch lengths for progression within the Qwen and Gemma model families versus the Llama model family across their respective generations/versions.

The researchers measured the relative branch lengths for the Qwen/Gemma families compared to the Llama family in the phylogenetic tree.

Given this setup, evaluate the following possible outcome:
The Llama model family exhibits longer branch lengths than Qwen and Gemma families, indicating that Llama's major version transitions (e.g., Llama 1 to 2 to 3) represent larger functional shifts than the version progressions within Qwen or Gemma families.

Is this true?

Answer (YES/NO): NO